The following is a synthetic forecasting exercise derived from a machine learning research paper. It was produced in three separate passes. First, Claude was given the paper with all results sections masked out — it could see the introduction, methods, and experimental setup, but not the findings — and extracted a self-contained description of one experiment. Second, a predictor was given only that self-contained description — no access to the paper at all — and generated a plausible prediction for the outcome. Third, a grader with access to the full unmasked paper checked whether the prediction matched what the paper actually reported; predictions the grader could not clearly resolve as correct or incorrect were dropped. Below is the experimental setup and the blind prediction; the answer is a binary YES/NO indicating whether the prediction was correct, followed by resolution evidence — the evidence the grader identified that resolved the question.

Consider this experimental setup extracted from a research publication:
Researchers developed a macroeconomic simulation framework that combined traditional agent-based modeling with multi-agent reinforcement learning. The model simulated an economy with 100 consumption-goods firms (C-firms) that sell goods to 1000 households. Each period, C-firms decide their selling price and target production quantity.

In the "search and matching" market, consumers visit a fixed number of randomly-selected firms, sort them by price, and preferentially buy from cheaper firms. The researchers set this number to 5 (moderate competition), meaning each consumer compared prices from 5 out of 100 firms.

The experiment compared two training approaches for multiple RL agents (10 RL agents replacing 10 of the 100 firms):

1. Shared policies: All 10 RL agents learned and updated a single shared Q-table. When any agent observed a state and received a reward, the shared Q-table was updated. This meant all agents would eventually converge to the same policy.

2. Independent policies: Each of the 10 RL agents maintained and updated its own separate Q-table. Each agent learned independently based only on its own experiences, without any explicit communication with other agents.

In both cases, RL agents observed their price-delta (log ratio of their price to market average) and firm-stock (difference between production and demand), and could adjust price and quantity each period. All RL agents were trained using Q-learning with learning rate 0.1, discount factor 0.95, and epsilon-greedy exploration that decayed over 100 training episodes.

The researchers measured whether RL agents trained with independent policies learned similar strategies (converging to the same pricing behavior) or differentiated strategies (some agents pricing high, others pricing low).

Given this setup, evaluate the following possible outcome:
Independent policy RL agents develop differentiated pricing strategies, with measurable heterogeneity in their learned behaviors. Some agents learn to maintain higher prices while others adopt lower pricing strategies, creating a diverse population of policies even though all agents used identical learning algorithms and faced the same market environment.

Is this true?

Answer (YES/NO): YES